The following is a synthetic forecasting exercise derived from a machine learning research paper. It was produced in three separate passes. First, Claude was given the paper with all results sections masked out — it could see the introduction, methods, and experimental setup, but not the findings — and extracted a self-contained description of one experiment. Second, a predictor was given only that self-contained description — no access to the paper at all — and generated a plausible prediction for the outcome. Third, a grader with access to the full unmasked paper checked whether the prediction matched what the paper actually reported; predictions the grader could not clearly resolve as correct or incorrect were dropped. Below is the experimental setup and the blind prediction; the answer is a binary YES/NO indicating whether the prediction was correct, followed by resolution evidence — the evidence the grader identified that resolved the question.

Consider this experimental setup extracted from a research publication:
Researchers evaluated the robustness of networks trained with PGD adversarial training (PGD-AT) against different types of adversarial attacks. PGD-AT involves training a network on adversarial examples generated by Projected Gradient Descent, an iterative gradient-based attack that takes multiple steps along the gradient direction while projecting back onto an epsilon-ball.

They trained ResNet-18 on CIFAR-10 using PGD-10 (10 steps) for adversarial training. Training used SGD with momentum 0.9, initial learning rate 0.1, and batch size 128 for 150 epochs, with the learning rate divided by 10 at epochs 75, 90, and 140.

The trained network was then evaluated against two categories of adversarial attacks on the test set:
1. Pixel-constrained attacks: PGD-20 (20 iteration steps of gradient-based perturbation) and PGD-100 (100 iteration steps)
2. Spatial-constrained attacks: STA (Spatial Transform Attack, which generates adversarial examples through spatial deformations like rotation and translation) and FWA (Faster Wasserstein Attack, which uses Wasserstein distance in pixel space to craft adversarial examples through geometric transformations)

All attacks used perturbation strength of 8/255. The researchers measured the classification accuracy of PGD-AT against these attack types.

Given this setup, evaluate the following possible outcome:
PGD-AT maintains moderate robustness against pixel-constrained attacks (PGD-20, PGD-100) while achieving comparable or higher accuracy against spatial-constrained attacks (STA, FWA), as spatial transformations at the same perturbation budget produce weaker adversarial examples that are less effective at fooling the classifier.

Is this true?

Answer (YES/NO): NO